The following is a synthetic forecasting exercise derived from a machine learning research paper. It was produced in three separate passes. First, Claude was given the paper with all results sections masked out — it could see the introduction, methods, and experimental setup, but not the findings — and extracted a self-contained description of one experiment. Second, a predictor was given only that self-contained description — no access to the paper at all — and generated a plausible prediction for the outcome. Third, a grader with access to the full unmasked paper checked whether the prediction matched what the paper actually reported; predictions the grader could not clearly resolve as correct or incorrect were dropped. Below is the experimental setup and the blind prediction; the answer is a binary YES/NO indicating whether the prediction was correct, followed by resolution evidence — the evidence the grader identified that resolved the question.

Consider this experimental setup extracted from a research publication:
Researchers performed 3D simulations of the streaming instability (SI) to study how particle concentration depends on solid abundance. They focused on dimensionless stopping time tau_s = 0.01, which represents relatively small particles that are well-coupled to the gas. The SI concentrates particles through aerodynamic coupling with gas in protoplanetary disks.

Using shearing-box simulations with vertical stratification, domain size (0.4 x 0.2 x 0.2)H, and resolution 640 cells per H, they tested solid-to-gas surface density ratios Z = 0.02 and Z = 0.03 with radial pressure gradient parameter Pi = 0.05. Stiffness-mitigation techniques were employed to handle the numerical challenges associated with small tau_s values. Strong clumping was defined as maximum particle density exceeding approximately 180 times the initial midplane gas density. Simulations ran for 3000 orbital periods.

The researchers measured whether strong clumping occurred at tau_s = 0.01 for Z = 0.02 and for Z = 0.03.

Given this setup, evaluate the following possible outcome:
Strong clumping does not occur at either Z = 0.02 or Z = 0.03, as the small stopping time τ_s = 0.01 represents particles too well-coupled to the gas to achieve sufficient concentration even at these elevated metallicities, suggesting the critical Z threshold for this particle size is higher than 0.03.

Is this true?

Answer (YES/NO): NO